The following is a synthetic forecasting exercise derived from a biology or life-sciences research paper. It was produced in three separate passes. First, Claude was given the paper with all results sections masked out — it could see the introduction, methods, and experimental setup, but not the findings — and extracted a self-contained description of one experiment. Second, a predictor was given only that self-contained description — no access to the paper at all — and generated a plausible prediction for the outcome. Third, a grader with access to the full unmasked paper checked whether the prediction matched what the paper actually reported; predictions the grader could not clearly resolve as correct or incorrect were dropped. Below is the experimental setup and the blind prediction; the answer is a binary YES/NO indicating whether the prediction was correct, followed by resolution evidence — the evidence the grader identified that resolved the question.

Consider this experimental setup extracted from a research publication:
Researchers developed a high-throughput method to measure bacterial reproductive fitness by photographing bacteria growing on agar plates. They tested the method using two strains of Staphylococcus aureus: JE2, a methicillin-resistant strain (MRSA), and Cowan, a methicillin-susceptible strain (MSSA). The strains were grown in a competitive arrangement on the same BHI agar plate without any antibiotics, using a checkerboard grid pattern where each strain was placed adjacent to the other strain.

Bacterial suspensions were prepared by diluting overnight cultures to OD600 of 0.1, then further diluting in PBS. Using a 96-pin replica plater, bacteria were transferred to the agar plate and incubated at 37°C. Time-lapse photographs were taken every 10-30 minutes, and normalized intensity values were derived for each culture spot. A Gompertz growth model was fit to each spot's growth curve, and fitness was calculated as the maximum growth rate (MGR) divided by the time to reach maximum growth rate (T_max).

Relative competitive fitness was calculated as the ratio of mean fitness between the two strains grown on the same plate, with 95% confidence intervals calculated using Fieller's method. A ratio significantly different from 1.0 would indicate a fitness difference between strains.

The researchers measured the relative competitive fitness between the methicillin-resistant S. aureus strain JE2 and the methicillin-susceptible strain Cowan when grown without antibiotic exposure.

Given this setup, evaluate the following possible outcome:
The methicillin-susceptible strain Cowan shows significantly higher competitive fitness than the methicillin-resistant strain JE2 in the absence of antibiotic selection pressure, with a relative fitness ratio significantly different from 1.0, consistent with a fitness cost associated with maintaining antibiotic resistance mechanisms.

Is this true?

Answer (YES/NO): NO